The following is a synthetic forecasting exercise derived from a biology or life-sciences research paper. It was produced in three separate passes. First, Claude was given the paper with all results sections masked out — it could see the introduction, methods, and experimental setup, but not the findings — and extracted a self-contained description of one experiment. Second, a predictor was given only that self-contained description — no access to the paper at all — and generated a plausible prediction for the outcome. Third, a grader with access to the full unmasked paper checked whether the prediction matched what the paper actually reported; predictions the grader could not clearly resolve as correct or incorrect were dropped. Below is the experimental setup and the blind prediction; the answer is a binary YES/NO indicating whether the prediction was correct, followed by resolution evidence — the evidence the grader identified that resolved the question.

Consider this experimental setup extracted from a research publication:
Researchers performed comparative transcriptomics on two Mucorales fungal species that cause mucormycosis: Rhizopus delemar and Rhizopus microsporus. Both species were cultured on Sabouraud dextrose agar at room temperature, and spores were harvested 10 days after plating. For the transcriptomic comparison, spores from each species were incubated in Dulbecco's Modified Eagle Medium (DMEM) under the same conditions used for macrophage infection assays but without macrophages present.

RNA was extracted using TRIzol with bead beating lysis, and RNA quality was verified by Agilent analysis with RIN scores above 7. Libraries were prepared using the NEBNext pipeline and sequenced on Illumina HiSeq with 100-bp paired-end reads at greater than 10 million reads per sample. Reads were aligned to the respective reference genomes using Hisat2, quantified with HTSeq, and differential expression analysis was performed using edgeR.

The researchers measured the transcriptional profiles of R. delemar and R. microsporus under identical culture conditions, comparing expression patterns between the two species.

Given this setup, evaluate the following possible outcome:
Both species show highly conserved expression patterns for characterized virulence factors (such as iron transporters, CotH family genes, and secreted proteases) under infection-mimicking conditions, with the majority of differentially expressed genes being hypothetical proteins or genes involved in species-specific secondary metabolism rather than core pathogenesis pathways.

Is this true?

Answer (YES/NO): NO